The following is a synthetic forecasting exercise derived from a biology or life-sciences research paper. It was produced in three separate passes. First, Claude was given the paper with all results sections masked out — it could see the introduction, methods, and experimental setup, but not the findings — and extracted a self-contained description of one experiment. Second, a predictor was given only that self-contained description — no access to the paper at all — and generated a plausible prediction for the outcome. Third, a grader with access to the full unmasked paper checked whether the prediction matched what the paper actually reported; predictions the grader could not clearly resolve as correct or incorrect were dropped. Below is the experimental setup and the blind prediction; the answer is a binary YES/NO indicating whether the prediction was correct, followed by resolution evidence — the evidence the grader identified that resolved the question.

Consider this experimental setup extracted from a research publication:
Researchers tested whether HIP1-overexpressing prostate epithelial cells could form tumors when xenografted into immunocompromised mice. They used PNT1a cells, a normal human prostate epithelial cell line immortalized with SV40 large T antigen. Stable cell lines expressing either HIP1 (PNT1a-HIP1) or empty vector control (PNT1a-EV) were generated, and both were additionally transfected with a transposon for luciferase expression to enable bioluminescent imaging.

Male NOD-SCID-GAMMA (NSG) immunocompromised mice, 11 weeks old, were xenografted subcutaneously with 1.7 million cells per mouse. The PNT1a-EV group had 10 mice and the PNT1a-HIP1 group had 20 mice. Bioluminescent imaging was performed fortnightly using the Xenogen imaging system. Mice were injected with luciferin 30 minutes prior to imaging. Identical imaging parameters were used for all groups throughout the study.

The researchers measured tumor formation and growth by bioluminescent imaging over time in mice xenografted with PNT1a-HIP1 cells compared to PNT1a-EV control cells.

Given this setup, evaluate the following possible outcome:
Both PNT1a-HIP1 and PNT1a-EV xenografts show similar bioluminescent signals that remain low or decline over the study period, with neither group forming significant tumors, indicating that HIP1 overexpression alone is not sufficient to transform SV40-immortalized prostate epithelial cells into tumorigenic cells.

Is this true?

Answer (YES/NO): NO